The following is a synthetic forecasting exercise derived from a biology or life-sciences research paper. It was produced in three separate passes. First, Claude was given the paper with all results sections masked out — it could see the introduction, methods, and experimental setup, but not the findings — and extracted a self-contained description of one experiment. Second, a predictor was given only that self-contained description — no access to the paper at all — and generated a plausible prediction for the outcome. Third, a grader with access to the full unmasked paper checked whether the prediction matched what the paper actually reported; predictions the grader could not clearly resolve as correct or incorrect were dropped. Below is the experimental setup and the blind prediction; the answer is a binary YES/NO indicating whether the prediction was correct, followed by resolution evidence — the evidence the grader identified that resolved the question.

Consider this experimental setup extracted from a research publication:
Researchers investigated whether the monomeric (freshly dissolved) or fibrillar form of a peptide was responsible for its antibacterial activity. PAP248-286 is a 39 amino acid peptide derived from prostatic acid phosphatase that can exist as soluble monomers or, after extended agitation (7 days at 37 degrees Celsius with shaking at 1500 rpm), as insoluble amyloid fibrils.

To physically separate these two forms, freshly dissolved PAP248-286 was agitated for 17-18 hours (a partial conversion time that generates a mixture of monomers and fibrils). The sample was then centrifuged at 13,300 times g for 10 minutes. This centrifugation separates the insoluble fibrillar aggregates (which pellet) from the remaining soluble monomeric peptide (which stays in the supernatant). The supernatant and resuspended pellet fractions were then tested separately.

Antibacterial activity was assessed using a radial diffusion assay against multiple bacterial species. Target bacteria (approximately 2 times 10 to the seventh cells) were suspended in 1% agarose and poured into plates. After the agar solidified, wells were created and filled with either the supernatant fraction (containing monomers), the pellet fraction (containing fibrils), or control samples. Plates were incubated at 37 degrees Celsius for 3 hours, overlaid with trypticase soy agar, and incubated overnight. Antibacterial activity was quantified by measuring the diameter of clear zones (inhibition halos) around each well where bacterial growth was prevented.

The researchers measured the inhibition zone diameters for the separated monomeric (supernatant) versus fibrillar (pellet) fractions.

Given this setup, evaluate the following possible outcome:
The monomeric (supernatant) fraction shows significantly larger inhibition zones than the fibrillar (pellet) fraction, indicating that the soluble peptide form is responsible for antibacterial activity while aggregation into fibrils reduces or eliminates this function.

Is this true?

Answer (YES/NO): NO